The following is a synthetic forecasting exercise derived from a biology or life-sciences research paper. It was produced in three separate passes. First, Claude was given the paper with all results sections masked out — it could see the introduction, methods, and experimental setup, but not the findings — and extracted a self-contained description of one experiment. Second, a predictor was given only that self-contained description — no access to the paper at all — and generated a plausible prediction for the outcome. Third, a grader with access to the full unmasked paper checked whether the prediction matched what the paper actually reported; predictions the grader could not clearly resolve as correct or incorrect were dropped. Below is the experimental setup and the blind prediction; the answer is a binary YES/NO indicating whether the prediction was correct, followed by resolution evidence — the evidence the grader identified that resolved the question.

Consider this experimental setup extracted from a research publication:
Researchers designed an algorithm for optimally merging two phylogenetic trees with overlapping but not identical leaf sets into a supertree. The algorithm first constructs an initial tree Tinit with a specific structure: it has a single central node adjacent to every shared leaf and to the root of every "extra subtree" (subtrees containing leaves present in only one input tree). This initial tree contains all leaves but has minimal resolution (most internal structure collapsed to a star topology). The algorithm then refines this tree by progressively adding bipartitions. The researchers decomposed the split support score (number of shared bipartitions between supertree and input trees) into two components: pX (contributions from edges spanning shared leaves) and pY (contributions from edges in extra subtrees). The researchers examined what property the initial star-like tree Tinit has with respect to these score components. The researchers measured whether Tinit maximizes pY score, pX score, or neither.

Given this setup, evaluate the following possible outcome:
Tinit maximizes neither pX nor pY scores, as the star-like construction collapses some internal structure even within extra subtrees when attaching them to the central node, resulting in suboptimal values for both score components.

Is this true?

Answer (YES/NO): NO